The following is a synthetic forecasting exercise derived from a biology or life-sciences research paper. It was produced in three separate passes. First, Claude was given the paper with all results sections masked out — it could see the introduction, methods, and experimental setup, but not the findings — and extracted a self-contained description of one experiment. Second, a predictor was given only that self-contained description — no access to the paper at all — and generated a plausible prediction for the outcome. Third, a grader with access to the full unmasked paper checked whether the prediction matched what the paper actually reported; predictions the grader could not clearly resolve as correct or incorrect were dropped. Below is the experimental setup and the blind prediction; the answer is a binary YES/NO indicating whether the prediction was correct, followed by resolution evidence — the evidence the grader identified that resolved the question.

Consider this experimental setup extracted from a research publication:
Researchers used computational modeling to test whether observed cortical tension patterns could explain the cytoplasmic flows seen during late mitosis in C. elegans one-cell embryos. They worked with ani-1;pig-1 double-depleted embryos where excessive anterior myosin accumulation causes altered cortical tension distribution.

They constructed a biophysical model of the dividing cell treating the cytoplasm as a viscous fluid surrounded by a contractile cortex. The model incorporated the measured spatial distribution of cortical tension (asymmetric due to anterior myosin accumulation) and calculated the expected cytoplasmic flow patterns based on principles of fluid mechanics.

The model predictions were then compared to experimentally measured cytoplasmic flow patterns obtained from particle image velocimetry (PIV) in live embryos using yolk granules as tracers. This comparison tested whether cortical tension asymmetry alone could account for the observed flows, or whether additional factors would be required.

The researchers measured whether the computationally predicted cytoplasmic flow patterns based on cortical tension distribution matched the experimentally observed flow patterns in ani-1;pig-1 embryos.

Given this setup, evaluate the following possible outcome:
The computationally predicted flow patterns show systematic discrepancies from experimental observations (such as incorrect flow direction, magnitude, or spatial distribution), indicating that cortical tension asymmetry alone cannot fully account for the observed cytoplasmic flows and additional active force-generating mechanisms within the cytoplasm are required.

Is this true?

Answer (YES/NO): NO